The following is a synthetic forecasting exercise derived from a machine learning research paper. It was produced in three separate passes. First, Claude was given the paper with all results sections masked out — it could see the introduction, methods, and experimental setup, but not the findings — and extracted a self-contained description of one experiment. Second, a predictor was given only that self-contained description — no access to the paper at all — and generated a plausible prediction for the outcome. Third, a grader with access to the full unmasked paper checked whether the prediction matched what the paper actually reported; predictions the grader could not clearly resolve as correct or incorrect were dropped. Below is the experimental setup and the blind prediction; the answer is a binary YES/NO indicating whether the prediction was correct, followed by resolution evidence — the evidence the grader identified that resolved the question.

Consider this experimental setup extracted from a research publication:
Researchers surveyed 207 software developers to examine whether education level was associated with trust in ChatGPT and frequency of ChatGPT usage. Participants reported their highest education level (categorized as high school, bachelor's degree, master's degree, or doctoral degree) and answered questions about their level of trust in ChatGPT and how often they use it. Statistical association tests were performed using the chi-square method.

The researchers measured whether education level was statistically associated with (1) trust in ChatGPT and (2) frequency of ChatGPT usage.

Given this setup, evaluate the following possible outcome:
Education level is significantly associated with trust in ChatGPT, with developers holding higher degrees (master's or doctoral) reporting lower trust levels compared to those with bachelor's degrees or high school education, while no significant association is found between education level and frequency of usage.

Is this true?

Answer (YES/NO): YES